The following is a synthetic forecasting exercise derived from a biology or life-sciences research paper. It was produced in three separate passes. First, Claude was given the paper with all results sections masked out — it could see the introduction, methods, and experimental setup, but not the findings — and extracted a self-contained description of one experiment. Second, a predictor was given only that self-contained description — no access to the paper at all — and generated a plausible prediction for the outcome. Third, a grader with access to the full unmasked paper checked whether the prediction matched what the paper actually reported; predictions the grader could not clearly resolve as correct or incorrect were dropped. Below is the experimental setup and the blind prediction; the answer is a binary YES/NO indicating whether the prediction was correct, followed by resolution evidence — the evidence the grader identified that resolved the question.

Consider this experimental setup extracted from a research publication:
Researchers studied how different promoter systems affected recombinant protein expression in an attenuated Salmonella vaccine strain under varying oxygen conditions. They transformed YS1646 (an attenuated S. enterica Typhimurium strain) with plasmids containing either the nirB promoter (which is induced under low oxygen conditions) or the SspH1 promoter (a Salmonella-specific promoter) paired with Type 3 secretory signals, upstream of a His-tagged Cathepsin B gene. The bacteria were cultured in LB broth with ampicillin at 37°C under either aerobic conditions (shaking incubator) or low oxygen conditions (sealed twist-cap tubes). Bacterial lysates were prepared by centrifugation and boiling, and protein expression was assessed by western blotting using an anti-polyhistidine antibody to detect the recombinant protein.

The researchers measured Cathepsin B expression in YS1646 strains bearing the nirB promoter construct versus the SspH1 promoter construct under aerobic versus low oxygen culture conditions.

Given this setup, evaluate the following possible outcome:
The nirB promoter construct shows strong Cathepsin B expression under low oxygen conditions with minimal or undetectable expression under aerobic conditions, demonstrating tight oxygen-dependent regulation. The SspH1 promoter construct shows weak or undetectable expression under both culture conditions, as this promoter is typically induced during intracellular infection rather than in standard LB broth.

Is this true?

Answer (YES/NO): NO